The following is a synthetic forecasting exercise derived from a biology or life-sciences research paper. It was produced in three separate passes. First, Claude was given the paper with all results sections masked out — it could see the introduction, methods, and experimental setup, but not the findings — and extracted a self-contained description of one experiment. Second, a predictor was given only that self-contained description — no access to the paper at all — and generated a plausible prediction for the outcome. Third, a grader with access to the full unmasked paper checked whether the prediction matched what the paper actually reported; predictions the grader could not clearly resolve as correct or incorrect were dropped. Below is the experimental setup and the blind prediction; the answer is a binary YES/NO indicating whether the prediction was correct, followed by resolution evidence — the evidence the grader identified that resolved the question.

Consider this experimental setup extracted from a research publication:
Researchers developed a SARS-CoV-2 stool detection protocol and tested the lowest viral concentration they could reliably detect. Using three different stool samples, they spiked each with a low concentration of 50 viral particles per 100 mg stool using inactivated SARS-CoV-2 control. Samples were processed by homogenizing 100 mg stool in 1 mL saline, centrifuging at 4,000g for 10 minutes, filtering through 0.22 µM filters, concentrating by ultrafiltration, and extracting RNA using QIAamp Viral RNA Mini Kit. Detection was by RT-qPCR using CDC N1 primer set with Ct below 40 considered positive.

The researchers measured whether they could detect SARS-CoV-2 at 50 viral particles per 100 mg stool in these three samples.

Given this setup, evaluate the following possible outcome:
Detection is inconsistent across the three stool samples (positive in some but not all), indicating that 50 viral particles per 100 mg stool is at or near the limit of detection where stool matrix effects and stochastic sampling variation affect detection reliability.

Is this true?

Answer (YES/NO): YES